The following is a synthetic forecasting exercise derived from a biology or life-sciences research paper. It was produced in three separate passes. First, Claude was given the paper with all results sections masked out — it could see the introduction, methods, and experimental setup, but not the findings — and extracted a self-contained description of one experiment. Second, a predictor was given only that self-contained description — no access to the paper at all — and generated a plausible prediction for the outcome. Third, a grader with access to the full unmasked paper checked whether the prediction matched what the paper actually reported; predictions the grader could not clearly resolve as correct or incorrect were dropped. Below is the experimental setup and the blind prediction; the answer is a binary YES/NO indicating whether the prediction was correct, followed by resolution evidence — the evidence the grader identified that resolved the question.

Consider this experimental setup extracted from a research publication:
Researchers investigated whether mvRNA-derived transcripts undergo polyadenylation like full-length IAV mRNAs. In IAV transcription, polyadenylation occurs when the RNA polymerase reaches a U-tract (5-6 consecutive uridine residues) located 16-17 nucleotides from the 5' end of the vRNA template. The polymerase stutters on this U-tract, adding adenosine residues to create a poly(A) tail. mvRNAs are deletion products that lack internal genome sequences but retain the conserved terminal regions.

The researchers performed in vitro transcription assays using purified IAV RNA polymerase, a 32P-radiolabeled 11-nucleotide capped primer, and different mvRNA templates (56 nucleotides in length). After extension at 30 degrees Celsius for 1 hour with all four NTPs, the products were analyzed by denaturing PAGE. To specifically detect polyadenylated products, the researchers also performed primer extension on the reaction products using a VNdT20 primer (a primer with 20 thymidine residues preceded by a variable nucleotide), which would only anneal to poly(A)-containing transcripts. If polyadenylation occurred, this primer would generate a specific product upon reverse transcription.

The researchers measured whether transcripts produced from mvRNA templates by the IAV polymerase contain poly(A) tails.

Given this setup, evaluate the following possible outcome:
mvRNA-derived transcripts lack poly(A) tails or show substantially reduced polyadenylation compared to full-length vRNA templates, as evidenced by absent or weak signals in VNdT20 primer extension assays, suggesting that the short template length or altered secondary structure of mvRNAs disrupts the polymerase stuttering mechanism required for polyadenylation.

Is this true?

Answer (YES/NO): NO